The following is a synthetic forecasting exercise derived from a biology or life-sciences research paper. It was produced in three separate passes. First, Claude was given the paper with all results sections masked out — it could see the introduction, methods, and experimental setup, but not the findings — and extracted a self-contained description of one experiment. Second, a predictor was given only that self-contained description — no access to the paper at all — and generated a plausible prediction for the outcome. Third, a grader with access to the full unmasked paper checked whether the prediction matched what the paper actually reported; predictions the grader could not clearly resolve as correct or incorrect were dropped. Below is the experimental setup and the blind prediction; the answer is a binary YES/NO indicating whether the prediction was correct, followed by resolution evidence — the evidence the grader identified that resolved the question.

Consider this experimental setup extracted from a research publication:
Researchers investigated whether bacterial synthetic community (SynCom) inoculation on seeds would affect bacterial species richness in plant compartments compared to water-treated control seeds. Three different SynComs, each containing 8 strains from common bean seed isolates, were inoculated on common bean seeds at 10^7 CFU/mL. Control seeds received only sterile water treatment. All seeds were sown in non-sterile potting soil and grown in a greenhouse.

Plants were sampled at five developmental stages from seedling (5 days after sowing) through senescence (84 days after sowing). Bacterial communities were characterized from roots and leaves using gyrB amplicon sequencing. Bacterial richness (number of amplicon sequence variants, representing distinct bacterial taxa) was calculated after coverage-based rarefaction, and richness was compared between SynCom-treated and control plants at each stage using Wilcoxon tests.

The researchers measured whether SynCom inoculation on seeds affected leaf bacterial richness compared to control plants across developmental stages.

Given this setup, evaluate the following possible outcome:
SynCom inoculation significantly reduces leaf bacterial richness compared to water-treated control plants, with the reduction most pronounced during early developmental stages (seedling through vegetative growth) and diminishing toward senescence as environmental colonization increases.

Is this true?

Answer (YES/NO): NO